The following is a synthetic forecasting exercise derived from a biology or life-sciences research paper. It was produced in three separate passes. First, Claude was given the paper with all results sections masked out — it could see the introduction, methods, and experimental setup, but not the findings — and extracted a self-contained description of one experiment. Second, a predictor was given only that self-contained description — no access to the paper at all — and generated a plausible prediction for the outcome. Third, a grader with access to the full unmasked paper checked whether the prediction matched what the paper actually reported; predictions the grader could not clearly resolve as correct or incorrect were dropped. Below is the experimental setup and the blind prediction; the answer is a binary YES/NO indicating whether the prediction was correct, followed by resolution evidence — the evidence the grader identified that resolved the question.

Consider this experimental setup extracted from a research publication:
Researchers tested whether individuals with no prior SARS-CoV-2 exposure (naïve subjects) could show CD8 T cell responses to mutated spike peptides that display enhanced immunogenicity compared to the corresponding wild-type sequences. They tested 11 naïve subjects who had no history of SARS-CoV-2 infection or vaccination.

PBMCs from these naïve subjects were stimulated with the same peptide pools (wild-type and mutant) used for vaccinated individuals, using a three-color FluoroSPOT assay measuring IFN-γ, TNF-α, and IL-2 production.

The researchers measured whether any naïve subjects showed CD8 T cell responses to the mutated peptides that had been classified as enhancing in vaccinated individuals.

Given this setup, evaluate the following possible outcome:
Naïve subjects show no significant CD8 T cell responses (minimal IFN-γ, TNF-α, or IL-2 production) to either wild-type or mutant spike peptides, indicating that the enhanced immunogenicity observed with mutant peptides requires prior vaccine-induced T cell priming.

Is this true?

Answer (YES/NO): NO